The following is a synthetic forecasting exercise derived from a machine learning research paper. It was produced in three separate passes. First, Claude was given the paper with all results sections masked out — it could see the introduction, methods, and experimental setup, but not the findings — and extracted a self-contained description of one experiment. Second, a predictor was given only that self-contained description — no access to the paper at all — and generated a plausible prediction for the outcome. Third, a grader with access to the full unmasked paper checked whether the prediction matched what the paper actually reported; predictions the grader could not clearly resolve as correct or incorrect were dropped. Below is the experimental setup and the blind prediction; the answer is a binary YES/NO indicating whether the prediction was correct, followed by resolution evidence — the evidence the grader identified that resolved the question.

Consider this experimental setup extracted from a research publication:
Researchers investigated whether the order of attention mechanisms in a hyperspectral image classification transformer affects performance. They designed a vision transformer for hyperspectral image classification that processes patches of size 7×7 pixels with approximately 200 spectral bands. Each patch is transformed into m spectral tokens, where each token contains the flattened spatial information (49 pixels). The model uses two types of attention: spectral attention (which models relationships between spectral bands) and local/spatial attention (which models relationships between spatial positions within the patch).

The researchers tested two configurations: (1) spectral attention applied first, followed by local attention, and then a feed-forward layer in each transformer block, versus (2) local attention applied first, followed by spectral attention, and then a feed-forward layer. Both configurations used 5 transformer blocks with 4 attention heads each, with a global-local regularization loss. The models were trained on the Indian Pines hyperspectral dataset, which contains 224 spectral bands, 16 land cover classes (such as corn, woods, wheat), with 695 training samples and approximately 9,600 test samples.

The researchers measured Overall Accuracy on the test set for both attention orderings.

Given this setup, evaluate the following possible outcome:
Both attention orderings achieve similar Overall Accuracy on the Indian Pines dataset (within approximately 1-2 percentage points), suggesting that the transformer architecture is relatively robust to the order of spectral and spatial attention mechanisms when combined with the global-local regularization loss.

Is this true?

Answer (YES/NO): NO